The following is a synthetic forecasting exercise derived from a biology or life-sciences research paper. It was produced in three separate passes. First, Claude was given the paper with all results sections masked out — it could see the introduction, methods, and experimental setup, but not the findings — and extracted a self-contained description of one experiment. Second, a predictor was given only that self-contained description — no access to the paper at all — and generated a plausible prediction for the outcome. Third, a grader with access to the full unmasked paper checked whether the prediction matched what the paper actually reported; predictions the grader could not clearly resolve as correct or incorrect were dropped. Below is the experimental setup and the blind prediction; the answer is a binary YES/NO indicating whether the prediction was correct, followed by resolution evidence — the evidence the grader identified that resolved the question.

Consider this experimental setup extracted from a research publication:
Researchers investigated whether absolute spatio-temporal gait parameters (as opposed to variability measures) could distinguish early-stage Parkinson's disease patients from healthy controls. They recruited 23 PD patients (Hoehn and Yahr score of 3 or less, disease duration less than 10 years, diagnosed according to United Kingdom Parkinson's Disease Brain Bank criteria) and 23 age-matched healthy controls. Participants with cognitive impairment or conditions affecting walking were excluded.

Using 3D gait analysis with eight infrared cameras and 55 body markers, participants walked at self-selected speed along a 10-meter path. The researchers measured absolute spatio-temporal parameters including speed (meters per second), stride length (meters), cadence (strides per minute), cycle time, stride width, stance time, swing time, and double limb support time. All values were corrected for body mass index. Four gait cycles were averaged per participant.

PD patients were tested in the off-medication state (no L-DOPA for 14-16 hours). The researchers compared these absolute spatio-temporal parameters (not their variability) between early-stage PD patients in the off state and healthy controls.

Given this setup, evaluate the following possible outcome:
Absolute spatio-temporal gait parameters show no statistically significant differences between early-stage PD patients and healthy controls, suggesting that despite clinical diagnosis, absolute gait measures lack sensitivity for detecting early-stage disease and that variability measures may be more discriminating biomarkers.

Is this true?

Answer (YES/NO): YES